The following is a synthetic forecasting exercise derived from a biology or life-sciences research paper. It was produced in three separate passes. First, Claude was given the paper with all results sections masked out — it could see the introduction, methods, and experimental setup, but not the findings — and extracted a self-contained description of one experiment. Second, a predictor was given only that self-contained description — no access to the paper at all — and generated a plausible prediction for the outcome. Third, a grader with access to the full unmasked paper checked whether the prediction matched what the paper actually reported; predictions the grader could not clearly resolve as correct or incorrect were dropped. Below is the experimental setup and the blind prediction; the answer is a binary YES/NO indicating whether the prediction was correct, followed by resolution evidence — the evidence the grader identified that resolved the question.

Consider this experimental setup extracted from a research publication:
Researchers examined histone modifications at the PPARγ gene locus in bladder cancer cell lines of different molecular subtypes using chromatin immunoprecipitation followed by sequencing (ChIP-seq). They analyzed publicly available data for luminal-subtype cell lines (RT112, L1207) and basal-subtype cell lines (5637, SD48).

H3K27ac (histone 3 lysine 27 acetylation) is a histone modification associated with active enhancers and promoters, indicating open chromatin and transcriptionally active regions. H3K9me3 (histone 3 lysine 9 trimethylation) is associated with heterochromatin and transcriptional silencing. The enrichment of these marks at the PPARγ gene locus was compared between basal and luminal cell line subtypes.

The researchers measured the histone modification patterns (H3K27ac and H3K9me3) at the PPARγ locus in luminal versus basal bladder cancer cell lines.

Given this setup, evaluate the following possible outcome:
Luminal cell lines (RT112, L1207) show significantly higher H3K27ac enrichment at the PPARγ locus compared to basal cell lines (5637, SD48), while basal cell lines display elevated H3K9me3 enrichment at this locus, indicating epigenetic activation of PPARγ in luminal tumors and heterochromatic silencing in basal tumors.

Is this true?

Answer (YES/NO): NO